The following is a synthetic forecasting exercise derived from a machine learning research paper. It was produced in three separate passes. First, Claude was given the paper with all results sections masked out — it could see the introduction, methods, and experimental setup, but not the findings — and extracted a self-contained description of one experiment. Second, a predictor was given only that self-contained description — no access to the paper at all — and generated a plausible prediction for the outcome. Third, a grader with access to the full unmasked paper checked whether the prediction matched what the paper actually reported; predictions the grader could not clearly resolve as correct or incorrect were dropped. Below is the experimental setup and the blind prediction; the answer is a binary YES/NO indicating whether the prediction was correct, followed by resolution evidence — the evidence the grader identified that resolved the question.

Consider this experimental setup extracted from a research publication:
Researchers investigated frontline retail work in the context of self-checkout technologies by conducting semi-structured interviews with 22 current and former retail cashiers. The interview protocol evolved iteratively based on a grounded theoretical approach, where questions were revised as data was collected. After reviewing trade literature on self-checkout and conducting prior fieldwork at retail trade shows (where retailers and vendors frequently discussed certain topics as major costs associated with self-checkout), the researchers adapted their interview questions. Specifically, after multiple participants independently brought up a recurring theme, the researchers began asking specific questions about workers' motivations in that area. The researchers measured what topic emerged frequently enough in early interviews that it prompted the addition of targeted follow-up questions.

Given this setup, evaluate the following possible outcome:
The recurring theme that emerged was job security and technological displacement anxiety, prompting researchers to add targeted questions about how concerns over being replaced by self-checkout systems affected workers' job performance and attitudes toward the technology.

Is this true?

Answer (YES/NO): NO